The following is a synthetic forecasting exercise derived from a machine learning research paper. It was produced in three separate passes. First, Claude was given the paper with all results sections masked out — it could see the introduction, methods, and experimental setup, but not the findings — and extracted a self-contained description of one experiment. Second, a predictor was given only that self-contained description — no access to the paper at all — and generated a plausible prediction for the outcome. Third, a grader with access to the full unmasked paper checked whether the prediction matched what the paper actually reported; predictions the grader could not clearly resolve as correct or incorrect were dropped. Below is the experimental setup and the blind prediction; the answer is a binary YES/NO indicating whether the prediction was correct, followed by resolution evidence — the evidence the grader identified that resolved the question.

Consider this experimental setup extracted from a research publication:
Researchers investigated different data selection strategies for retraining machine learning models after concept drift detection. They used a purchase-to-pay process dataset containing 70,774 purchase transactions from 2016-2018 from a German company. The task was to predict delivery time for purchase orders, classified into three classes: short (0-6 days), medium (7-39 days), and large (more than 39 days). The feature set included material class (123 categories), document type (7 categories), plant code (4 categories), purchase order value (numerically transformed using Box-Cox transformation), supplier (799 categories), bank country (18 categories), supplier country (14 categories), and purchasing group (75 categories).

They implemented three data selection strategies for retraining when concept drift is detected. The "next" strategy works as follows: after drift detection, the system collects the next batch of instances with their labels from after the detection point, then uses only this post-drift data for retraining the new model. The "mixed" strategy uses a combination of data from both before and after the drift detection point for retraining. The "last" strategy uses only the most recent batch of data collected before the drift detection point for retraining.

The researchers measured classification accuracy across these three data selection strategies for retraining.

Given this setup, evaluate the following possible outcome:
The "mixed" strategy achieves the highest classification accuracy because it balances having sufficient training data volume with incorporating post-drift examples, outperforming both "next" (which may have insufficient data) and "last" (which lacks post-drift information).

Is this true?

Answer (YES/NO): NO